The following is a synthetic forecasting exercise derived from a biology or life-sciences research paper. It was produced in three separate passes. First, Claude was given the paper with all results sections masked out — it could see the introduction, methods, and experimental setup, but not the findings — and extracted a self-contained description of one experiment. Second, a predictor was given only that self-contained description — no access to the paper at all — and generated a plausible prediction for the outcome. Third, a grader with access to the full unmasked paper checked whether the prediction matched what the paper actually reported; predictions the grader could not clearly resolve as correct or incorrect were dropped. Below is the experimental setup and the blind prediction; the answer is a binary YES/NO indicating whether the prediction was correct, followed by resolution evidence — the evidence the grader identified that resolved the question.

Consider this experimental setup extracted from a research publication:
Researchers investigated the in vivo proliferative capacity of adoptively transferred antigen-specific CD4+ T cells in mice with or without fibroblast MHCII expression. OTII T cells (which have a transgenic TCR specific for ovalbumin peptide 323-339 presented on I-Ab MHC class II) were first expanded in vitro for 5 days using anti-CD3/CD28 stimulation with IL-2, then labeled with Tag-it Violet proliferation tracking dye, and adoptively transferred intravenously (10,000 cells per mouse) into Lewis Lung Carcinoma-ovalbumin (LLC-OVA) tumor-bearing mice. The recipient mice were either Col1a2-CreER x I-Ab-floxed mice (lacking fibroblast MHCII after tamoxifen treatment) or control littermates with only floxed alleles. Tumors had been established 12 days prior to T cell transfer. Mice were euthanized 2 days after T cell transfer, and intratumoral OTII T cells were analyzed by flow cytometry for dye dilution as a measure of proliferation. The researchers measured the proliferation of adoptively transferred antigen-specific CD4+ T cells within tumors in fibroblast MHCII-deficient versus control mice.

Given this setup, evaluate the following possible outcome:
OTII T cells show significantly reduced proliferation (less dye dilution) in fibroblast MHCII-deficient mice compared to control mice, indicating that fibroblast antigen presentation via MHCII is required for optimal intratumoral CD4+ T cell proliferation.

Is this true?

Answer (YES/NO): YES